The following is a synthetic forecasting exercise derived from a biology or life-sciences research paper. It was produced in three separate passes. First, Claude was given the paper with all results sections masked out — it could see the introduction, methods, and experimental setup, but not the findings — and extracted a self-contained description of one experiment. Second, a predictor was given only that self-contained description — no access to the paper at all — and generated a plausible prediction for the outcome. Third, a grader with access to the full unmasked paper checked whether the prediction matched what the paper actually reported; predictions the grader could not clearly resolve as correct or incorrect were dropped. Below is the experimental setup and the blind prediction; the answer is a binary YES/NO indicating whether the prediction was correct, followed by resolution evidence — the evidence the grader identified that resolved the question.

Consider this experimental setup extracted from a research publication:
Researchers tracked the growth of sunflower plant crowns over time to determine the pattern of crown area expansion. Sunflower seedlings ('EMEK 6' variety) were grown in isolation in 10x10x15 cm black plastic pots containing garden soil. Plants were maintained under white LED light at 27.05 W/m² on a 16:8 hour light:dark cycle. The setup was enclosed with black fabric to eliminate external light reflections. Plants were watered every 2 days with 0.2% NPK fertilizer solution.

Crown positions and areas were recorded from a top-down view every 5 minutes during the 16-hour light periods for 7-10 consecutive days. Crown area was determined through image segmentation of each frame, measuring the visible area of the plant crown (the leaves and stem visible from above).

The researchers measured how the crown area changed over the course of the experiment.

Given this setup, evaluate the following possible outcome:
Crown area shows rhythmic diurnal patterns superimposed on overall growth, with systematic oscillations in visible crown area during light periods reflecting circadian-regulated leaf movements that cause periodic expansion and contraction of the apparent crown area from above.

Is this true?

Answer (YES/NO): NO